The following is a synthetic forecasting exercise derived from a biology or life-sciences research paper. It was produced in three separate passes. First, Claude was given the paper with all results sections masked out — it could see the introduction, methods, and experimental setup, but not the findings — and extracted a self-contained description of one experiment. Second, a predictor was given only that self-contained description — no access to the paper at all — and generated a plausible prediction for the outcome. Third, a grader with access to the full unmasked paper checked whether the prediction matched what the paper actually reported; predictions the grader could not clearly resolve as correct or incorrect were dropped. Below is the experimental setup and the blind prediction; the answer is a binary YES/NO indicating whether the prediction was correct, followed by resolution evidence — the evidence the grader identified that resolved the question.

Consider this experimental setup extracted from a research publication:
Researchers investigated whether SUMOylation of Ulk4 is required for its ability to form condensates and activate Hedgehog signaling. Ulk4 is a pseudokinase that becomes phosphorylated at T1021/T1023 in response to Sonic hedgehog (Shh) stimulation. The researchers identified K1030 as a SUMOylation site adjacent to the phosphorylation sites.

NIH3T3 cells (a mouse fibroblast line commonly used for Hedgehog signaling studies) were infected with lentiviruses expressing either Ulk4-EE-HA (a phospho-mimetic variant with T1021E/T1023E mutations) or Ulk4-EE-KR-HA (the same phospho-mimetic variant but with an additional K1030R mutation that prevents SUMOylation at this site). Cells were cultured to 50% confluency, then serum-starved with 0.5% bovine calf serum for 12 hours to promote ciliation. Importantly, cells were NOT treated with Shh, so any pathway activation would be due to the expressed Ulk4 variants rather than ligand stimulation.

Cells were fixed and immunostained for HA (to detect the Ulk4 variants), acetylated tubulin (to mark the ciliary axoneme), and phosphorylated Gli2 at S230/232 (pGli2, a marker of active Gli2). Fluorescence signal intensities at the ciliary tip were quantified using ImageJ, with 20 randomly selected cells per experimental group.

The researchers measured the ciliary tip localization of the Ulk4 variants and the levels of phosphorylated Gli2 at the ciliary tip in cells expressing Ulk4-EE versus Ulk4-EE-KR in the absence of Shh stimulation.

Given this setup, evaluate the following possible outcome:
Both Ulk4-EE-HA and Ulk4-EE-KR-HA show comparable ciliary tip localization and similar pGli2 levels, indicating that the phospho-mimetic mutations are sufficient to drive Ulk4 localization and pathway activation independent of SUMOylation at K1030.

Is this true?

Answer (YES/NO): NO